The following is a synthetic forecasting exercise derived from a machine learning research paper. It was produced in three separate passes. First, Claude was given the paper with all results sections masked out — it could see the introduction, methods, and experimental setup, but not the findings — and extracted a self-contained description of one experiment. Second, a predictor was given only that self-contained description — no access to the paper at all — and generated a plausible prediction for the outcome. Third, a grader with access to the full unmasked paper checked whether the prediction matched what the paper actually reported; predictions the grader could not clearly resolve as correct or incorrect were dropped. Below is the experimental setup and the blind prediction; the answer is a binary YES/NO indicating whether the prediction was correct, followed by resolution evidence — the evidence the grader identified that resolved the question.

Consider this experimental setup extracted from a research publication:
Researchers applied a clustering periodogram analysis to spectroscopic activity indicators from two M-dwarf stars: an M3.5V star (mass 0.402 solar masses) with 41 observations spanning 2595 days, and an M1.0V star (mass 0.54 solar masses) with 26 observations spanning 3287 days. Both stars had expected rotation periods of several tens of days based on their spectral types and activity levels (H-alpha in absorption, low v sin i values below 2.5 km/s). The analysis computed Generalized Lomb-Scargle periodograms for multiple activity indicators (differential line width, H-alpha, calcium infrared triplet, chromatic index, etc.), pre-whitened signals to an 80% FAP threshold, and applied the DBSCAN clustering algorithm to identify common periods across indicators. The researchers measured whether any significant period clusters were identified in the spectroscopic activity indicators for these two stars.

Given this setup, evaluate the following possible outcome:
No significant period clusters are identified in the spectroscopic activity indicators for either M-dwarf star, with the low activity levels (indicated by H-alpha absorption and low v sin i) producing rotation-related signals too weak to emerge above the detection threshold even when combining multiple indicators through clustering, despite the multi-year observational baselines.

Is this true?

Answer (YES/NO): YES